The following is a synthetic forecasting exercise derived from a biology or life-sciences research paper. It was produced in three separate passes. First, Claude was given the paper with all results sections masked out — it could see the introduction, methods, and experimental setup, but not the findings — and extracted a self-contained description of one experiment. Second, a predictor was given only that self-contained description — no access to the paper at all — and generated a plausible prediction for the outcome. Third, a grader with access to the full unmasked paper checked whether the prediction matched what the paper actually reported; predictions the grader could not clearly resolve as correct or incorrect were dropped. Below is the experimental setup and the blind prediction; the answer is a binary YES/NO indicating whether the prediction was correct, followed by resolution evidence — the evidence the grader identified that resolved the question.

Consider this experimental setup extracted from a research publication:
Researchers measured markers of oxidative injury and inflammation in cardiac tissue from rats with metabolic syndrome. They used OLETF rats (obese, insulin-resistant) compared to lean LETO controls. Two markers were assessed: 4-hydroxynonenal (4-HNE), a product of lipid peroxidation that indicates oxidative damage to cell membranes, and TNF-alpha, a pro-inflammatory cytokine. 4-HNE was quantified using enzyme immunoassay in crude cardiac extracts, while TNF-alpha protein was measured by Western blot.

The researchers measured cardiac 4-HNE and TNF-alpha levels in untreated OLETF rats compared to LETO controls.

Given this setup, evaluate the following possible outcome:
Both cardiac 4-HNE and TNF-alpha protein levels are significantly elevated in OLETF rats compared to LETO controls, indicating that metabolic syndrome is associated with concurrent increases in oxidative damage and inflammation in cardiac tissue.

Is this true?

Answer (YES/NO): YES